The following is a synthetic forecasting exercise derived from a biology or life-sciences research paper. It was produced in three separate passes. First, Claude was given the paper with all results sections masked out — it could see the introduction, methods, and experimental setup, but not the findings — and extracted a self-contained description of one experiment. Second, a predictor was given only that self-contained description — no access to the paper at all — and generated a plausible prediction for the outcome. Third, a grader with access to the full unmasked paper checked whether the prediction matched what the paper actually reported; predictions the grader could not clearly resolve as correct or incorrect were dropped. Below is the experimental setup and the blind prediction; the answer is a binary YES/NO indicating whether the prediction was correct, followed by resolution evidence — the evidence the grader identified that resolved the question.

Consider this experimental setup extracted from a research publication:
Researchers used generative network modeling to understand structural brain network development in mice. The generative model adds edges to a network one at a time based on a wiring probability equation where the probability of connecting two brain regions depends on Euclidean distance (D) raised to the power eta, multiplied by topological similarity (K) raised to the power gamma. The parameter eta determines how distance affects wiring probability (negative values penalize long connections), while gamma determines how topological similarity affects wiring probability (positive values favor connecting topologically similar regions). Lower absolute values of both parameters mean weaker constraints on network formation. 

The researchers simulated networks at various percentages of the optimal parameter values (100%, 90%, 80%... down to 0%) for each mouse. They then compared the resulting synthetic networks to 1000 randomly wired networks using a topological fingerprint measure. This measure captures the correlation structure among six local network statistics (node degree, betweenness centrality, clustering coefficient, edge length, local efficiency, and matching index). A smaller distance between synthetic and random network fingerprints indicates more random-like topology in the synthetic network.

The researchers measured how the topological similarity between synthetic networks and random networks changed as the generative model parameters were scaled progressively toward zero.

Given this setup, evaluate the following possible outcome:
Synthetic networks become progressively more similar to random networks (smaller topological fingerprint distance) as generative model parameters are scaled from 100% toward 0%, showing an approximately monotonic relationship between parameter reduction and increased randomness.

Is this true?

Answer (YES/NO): YES